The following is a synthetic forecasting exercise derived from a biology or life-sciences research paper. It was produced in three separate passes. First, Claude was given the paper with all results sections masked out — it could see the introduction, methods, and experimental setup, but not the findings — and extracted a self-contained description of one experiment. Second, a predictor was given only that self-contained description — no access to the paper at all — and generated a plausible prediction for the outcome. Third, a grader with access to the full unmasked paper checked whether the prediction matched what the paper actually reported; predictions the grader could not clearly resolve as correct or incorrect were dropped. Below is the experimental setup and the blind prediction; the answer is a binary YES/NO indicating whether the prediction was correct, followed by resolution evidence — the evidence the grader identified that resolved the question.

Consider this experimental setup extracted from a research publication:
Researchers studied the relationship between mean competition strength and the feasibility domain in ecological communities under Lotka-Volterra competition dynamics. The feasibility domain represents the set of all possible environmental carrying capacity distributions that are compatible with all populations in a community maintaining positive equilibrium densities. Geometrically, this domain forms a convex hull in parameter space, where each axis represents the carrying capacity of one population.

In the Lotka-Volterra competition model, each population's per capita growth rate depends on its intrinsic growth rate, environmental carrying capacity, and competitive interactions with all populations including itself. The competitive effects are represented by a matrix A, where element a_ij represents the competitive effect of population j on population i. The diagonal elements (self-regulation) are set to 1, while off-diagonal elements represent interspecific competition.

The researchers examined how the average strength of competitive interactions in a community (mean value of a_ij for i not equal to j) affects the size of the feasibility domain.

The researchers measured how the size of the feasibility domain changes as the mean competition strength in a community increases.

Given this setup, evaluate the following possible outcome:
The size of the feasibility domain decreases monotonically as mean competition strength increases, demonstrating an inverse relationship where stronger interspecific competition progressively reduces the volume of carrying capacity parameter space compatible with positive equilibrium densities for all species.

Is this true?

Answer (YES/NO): YES